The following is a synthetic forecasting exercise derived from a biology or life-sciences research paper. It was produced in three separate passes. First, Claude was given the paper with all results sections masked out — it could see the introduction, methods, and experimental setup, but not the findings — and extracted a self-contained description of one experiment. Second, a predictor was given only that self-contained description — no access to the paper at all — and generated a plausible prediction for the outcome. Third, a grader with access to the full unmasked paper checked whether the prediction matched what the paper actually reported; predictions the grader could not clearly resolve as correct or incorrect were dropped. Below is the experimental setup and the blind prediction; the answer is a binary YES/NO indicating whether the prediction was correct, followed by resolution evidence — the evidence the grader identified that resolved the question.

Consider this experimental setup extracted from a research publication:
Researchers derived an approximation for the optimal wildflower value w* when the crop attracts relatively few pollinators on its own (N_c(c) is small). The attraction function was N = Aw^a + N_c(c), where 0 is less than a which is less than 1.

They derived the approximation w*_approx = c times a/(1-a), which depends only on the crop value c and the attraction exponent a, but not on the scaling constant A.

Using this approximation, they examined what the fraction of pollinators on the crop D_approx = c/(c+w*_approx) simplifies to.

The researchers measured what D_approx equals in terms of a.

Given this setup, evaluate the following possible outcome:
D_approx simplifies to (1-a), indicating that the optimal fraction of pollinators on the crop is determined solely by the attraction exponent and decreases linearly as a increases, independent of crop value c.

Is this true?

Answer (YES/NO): YES